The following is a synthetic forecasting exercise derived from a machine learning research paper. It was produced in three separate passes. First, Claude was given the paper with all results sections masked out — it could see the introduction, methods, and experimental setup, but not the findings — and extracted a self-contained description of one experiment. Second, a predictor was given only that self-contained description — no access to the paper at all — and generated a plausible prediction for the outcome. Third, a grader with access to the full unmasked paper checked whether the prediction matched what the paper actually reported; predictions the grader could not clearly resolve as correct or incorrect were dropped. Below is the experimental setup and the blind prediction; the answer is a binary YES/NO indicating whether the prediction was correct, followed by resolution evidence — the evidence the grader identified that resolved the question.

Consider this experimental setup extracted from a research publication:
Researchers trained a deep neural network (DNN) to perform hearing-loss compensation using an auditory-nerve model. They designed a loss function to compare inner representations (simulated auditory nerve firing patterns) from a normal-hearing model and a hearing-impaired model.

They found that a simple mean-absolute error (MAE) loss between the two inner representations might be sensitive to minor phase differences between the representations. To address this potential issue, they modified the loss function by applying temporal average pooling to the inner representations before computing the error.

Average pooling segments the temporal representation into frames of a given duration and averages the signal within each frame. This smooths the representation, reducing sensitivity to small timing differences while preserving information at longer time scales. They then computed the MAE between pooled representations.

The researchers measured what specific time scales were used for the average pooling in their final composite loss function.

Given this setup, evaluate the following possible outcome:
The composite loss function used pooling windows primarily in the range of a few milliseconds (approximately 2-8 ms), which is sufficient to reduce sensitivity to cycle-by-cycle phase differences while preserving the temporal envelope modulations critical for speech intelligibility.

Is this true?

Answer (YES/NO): NO